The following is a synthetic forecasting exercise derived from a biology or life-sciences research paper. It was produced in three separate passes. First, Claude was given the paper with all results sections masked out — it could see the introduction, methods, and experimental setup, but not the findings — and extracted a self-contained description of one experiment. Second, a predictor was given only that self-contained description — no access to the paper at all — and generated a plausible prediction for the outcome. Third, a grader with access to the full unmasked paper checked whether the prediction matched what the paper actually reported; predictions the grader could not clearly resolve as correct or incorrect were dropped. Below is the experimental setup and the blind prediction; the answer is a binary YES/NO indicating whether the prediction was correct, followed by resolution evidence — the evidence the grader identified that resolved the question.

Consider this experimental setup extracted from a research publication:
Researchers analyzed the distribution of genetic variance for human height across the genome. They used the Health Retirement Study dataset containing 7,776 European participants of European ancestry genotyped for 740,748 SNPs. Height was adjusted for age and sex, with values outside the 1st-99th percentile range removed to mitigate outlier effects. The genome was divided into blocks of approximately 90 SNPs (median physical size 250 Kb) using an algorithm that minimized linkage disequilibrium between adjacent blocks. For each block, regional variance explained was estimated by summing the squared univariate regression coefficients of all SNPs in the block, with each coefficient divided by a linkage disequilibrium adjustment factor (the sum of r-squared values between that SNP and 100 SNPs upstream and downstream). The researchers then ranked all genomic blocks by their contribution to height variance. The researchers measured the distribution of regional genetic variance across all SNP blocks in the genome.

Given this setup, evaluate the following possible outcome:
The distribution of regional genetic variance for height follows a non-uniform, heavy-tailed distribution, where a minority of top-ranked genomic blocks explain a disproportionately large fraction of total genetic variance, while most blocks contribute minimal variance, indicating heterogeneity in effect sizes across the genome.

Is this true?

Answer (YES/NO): YES